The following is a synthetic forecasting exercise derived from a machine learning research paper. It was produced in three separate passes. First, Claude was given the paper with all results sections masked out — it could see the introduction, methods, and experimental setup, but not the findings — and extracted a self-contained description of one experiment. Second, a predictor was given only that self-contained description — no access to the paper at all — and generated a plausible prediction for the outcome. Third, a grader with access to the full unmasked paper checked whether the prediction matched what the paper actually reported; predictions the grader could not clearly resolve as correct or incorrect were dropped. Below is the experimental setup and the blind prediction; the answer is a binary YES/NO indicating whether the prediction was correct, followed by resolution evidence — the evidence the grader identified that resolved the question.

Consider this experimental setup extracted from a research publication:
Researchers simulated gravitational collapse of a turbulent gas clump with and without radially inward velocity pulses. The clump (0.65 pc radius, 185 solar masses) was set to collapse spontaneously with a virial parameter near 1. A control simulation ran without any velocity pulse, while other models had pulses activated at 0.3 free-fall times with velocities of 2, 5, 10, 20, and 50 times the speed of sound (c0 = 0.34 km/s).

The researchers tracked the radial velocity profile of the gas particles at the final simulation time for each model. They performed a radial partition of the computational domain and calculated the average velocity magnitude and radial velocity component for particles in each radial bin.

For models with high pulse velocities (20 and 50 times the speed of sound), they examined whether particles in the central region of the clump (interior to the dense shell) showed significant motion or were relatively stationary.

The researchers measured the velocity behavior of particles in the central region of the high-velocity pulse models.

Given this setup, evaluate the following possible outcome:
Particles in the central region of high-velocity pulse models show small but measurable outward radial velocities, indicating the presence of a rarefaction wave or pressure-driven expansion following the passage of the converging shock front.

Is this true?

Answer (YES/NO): NO